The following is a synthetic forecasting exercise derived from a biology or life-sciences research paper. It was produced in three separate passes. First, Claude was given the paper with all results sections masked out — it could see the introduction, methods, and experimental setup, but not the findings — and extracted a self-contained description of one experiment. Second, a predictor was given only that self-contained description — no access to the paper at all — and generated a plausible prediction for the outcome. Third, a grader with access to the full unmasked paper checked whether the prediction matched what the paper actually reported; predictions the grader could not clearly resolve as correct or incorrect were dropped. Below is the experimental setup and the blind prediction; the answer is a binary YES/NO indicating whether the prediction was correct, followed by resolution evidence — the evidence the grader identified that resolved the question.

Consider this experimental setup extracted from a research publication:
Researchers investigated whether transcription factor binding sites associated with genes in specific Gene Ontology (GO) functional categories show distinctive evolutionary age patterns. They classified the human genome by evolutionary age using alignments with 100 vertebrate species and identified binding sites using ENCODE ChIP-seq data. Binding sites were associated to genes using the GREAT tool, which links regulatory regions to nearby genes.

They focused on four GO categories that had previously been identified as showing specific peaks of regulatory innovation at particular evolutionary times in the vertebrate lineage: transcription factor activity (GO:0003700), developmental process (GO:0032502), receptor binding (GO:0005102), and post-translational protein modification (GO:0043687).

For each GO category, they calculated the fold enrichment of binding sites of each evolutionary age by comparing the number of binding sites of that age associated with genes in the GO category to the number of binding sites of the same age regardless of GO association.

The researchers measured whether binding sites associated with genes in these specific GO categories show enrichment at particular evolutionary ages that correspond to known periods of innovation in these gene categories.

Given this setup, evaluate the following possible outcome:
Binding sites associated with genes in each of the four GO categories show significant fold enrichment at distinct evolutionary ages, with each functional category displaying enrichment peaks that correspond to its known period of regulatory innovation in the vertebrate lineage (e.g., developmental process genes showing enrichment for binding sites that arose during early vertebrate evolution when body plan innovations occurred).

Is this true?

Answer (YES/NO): YES